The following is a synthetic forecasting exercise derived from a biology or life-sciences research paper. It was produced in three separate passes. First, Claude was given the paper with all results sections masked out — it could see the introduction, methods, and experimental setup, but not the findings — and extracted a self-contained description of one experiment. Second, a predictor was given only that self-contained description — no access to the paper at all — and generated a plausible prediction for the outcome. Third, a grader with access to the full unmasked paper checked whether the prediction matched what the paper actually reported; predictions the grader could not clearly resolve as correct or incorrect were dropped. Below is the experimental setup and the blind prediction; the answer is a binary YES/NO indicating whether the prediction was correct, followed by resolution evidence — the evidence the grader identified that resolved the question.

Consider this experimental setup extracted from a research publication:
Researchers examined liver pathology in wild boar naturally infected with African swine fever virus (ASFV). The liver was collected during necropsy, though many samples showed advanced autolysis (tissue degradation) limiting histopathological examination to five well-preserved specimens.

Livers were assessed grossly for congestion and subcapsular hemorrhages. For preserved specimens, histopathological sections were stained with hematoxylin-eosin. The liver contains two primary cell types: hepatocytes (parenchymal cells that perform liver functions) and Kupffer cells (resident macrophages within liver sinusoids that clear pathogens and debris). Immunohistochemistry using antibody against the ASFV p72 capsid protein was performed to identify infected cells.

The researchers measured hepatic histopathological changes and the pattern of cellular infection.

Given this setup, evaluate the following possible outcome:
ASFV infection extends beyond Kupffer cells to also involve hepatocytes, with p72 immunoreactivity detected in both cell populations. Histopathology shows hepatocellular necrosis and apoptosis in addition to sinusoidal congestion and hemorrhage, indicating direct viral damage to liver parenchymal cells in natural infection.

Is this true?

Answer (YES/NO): NO